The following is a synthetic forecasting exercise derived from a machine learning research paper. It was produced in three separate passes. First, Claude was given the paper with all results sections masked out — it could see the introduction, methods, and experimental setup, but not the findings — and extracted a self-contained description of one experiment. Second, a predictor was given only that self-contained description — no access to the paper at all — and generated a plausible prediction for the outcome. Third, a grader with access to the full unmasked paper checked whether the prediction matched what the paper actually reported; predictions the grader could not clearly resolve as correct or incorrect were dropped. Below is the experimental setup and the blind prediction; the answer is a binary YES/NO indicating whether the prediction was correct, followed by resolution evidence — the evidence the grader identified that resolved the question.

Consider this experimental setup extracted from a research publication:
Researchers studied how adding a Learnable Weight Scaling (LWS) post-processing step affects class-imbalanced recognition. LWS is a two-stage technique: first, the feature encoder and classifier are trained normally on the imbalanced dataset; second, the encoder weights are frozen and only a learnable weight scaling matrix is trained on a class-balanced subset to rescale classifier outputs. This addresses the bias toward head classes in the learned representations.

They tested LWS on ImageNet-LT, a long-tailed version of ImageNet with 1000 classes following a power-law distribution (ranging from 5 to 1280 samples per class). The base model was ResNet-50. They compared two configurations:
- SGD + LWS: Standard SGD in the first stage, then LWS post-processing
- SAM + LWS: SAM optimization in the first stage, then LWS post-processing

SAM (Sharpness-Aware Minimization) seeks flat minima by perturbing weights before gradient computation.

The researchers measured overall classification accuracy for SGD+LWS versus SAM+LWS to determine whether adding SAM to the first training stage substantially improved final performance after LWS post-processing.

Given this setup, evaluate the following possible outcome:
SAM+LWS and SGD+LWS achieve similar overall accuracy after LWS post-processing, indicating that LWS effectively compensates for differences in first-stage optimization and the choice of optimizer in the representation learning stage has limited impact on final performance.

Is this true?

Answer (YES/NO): YES